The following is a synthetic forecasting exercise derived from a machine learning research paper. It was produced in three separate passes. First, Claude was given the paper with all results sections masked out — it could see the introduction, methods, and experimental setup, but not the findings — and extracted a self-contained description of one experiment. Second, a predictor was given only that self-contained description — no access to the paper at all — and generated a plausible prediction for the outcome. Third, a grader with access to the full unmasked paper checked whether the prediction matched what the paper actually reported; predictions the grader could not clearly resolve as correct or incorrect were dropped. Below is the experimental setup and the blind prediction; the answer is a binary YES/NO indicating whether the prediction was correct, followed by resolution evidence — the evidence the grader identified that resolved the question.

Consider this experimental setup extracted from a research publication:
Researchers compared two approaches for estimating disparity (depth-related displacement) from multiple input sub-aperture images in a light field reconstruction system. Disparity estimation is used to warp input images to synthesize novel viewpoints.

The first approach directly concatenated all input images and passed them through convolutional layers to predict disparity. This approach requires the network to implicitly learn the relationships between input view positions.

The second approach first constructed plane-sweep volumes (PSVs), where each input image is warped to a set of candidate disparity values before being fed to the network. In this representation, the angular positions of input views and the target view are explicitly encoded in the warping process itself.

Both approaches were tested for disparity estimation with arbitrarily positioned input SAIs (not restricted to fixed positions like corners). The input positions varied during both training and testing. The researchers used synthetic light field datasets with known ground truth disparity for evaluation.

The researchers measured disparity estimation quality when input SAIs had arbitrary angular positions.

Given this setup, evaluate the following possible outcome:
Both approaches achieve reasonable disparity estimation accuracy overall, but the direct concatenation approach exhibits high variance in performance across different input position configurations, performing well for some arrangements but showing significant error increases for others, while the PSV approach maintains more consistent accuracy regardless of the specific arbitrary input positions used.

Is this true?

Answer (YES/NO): NO